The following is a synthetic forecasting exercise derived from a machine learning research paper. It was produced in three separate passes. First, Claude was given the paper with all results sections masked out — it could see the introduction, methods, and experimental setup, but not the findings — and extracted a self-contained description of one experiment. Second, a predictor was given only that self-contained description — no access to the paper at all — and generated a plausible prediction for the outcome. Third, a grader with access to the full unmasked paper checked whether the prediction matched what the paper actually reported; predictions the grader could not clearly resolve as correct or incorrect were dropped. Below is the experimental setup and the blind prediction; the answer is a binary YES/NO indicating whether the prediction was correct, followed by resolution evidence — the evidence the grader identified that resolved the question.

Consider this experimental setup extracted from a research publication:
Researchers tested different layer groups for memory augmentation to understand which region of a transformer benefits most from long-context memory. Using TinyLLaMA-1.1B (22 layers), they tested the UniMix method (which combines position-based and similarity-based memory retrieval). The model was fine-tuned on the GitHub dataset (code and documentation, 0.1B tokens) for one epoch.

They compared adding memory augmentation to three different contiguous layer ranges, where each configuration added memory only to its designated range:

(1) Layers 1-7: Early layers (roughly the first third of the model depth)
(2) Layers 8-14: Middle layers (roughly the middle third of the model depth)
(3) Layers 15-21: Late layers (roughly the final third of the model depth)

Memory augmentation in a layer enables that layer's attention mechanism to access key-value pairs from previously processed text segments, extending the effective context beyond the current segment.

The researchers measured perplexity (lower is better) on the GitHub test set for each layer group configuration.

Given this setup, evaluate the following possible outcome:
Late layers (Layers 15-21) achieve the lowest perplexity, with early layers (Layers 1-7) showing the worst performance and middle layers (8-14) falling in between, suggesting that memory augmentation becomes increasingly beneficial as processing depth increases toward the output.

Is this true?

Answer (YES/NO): YES